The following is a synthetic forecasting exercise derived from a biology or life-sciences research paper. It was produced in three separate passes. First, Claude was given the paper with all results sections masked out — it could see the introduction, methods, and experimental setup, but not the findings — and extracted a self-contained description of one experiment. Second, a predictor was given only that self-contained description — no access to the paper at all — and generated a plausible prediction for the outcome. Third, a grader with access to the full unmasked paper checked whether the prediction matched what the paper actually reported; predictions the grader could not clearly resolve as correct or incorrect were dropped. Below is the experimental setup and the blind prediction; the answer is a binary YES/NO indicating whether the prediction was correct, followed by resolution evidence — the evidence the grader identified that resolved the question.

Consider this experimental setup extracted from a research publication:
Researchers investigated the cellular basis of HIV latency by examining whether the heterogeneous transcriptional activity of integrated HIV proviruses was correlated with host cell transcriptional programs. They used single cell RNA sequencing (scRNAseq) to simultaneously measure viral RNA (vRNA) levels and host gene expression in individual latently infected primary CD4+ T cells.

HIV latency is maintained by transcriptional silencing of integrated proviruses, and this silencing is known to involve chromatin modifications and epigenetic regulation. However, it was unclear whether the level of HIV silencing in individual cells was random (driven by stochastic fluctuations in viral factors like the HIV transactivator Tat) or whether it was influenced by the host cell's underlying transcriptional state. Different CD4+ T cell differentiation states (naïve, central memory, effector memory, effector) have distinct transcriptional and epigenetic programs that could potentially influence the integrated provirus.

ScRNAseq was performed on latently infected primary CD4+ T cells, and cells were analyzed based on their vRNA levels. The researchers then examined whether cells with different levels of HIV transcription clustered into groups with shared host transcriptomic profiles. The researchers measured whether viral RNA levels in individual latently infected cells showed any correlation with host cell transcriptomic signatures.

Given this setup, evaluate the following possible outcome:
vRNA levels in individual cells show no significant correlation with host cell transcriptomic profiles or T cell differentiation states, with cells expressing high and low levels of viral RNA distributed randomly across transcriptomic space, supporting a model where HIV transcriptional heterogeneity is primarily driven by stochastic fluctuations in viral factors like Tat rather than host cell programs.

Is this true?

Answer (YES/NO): NO